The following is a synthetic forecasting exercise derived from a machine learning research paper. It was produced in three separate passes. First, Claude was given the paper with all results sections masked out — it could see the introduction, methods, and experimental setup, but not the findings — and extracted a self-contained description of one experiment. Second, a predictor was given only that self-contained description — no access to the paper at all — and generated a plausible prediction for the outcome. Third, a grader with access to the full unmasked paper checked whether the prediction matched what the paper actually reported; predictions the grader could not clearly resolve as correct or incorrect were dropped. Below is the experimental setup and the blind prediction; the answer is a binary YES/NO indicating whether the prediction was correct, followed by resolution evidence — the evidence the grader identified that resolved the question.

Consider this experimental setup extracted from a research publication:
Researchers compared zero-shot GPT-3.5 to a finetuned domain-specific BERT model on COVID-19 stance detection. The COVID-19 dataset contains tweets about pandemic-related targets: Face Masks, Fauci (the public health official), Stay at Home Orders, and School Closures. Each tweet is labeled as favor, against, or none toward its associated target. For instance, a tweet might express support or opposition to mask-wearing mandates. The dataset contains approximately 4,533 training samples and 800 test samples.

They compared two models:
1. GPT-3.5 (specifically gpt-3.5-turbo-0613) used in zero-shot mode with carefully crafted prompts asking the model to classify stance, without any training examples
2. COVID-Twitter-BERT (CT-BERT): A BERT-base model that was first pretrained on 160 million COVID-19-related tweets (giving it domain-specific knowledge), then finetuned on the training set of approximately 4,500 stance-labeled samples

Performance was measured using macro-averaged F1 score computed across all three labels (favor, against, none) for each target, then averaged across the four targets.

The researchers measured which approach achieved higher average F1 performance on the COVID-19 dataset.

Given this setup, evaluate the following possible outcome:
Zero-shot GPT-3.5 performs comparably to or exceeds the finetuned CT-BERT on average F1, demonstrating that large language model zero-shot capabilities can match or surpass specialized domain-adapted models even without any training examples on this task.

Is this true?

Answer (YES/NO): NO